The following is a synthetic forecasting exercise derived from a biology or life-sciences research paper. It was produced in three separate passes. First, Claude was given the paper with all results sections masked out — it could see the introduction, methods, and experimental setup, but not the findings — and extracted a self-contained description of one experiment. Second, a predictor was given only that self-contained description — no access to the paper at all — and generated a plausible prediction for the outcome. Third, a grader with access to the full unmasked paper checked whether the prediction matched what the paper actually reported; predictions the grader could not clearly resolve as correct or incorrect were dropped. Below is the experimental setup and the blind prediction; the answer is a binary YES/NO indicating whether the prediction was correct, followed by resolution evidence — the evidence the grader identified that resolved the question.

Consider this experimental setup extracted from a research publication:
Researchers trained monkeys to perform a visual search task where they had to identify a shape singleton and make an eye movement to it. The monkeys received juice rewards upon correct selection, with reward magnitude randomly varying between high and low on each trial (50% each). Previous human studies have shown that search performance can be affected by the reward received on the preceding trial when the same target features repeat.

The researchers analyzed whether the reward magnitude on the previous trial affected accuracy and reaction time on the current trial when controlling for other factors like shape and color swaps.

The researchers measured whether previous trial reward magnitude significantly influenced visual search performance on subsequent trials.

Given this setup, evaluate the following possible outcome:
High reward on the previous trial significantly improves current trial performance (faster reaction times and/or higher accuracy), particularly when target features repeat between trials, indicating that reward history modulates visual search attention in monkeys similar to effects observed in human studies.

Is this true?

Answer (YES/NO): NO